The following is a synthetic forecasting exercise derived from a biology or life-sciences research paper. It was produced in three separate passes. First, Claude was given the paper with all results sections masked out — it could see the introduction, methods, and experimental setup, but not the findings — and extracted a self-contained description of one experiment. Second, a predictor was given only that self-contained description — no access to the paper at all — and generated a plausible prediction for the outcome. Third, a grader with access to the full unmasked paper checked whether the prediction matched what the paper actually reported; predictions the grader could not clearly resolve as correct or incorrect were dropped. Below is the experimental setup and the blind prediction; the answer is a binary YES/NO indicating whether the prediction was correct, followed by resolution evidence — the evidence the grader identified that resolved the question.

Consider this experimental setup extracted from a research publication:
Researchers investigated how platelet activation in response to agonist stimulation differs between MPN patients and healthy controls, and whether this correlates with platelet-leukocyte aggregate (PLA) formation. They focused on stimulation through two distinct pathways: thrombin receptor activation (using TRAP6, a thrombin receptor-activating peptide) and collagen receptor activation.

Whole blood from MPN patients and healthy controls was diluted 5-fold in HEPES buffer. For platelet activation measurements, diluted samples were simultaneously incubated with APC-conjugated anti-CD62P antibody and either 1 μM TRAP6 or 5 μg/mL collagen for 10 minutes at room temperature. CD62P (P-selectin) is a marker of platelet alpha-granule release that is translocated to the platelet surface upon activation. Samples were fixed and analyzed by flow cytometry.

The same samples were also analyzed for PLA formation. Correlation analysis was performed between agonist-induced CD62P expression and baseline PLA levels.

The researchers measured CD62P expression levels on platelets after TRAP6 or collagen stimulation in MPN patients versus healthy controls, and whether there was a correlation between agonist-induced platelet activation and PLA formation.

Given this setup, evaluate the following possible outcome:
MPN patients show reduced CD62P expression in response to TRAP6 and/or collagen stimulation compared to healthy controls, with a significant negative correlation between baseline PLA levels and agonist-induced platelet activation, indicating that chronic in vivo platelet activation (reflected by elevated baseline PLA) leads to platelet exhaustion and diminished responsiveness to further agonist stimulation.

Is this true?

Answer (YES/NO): NO